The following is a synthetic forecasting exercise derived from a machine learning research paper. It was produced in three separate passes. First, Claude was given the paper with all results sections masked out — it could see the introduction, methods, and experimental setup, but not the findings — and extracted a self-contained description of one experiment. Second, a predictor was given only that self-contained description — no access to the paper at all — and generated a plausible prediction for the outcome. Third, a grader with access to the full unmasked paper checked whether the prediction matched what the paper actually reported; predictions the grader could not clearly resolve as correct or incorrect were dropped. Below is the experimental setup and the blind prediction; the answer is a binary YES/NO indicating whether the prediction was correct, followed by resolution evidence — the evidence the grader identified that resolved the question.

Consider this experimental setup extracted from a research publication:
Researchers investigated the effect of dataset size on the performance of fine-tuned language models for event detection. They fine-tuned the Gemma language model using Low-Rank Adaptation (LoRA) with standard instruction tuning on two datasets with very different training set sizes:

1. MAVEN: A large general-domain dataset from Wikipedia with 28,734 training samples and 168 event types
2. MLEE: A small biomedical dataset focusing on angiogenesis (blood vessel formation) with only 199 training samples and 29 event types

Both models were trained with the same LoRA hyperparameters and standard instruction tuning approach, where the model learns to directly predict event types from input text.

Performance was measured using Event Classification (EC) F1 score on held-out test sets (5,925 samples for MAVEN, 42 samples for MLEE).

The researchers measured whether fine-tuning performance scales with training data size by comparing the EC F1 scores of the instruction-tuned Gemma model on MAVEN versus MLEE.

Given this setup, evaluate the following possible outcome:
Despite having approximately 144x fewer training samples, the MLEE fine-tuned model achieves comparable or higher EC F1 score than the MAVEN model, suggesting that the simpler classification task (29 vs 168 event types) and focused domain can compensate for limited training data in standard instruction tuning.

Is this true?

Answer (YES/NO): YES